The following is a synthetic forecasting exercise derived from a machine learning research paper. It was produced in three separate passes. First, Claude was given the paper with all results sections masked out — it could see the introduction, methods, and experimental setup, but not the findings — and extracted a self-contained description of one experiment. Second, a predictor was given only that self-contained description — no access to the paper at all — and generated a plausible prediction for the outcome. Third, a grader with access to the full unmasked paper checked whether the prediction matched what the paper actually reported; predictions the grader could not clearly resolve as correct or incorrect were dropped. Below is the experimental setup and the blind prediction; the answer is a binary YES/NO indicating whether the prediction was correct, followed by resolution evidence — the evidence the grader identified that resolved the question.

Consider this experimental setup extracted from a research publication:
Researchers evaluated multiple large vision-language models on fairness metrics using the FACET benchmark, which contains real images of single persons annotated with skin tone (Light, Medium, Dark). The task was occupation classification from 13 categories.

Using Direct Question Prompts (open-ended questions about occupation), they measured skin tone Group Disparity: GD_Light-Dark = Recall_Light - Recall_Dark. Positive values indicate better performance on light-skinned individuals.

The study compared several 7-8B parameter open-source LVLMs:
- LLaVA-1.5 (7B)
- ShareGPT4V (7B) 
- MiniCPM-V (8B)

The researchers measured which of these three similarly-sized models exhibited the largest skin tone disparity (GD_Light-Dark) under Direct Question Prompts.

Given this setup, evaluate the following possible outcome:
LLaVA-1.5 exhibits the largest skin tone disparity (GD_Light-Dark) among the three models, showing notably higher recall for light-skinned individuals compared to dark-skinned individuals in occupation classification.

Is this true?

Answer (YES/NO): NO